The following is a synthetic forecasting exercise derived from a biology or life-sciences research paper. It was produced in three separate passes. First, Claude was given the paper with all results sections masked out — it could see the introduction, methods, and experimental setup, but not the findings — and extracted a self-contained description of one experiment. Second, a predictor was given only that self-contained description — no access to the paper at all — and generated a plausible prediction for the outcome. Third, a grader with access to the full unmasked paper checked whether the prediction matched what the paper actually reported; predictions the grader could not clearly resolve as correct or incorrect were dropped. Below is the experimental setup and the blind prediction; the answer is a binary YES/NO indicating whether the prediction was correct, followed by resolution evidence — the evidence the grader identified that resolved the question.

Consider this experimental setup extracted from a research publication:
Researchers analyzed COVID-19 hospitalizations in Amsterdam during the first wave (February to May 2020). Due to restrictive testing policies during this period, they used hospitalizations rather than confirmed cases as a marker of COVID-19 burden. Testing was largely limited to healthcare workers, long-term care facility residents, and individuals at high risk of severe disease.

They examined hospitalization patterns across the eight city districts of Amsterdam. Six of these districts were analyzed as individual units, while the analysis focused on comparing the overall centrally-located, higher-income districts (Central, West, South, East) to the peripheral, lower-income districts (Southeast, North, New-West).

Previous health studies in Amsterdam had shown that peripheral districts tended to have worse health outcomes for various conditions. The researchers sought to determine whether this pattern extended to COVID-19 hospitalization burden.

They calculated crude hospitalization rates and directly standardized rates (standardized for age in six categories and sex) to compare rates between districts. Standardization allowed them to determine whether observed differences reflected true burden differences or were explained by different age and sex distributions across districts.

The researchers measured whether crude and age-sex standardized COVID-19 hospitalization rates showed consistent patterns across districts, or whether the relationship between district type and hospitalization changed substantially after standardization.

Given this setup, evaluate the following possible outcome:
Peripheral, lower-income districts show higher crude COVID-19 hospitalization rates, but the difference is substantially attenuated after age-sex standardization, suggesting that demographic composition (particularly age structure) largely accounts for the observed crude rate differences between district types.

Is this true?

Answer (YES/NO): NO